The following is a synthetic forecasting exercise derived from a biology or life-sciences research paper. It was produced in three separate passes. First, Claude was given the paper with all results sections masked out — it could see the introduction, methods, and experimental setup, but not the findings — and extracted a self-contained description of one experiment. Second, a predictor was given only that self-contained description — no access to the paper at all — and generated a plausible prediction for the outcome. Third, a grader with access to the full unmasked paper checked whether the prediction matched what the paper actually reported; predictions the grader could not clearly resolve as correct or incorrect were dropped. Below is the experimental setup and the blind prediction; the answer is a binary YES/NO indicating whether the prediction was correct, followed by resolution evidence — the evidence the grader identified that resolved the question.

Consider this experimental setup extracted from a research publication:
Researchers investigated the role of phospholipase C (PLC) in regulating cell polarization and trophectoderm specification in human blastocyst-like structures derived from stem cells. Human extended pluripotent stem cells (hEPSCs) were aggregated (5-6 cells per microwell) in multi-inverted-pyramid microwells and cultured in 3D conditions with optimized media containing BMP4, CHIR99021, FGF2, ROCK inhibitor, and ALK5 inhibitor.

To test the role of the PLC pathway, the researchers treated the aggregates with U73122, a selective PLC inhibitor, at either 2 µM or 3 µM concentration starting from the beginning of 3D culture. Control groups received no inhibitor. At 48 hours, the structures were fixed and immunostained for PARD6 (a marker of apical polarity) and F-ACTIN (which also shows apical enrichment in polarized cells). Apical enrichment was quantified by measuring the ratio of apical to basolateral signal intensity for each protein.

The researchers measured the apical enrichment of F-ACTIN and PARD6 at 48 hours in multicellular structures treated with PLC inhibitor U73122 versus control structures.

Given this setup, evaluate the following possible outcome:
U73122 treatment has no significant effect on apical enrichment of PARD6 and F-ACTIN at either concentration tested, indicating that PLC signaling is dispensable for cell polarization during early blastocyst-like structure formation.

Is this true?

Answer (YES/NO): NO